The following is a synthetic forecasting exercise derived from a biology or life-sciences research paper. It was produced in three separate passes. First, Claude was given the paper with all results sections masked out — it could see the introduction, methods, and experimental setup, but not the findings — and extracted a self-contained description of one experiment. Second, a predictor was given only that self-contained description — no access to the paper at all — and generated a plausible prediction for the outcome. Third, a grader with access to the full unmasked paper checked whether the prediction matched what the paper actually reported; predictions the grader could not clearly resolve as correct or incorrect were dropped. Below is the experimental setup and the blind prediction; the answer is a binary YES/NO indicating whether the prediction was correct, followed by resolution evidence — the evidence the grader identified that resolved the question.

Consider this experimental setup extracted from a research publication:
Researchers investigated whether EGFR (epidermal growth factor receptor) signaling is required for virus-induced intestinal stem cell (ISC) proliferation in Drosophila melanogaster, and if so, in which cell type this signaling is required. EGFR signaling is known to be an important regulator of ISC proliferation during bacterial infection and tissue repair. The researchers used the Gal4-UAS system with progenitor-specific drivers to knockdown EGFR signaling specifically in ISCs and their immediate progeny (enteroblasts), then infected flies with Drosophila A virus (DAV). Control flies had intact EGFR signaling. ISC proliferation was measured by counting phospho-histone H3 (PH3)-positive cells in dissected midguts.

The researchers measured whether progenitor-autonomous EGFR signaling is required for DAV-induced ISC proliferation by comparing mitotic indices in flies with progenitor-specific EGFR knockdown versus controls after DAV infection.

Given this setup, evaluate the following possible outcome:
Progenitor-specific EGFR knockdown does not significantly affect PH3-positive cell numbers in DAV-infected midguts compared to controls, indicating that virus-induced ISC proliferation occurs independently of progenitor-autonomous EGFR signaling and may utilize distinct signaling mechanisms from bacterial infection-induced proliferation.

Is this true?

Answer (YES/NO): NO